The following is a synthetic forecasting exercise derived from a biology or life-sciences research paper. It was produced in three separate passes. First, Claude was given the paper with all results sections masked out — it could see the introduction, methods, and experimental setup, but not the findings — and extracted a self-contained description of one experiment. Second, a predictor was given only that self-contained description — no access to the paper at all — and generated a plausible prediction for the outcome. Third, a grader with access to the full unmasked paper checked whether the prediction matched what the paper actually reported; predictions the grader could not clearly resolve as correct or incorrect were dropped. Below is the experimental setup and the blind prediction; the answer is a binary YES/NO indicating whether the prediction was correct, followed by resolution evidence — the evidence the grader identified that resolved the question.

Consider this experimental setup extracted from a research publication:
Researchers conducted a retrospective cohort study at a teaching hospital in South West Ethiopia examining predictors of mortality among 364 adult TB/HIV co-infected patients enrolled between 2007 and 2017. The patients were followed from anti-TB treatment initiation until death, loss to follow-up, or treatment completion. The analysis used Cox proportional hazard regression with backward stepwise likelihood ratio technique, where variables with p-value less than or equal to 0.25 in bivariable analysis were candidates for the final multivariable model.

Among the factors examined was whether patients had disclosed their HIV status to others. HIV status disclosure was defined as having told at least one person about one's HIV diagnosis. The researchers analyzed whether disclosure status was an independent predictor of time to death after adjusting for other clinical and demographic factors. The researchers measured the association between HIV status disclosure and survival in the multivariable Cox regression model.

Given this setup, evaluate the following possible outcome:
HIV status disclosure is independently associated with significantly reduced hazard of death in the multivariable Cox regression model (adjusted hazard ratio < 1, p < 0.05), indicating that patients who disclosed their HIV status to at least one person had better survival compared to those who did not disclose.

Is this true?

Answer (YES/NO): YES